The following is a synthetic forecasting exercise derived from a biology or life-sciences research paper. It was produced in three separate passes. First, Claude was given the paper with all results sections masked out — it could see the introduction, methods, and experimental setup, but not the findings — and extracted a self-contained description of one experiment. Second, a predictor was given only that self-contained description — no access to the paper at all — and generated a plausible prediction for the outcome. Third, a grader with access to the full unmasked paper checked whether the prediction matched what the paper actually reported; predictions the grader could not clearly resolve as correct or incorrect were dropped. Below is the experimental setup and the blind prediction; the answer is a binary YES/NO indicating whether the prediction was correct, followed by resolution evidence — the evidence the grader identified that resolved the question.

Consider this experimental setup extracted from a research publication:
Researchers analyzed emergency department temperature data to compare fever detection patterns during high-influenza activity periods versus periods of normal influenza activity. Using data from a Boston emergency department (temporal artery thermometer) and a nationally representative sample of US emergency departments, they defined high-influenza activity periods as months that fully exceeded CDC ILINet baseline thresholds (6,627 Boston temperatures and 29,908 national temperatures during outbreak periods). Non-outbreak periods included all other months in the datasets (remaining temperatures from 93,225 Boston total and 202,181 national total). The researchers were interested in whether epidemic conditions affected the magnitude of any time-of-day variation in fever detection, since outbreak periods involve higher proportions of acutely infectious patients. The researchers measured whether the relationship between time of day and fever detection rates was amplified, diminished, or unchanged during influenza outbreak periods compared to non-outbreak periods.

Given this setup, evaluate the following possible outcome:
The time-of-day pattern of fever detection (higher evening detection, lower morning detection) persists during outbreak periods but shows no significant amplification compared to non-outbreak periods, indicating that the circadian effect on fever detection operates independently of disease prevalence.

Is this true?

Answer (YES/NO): NO